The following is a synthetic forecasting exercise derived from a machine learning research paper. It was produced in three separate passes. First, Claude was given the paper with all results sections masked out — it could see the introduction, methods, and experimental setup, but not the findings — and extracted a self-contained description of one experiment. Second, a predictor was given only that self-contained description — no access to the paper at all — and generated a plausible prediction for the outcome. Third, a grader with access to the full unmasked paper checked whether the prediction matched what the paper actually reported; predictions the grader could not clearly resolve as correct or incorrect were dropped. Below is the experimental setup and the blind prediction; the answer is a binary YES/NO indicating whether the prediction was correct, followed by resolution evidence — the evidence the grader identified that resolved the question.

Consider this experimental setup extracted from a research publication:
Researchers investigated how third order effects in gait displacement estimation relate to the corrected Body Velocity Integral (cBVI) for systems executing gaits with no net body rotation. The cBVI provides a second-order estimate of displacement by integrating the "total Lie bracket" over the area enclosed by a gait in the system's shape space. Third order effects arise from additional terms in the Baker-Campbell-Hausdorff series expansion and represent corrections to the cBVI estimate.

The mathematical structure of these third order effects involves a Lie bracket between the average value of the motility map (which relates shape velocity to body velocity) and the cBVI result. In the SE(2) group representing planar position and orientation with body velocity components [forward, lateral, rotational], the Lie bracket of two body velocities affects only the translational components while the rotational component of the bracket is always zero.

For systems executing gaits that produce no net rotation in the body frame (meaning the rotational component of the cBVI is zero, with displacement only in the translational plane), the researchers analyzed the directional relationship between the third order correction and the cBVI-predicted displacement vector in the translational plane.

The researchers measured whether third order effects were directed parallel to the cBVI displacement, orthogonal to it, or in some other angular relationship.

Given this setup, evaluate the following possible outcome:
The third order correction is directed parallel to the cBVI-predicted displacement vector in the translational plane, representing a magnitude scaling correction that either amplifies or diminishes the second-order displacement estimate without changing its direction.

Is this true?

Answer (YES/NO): NO